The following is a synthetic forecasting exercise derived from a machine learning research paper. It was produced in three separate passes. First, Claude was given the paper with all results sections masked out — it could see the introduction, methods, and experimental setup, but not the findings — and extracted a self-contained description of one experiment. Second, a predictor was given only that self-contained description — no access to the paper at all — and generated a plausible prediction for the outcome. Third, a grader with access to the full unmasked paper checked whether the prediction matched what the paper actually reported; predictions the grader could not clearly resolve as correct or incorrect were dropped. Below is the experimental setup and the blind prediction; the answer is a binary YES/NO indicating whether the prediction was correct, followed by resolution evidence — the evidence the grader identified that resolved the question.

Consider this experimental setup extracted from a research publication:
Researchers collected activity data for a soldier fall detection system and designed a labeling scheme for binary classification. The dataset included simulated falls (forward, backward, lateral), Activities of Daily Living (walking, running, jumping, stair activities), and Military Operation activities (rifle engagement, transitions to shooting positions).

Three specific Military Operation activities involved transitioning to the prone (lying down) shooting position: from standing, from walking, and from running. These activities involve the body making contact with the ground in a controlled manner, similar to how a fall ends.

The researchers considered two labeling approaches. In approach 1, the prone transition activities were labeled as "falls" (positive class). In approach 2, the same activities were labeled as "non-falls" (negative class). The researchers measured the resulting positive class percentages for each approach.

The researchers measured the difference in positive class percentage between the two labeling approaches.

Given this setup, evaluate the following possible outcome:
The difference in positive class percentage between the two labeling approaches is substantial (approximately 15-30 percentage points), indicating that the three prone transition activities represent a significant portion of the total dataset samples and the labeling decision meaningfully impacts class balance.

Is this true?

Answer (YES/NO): NO